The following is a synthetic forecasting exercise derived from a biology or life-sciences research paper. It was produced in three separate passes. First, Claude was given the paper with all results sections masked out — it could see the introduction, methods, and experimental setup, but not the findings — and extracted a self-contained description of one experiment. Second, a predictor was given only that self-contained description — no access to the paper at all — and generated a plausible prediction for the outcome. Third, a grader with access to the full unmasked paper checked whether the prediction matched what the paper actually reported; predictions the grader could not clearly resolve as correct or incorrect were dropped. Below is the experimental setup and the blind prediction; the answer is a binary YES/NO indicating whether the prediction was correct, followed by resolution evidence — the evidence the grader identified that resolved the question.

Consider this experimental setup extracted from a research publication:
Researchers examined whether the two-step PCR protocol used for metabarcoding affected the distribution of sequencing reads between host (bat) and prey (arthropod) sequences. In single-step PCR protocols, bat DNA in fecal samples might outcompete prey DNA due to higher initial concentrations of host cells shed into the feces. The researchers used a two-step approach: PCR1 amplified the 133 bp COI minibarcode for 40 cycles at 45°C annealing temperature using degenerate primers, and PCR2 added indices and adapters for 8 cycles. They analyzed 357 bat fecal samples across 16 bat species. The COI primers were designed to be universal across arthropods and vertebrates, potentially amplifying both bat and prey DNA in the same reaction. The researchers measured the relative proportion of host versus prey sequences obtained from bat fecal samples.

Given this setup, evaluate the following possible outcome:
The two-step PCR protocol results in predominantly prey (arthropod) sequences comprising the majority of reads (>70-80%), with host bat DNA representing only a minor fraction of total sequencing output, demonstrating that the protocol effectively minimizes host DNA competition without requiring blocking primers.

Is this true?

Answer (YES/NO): NO